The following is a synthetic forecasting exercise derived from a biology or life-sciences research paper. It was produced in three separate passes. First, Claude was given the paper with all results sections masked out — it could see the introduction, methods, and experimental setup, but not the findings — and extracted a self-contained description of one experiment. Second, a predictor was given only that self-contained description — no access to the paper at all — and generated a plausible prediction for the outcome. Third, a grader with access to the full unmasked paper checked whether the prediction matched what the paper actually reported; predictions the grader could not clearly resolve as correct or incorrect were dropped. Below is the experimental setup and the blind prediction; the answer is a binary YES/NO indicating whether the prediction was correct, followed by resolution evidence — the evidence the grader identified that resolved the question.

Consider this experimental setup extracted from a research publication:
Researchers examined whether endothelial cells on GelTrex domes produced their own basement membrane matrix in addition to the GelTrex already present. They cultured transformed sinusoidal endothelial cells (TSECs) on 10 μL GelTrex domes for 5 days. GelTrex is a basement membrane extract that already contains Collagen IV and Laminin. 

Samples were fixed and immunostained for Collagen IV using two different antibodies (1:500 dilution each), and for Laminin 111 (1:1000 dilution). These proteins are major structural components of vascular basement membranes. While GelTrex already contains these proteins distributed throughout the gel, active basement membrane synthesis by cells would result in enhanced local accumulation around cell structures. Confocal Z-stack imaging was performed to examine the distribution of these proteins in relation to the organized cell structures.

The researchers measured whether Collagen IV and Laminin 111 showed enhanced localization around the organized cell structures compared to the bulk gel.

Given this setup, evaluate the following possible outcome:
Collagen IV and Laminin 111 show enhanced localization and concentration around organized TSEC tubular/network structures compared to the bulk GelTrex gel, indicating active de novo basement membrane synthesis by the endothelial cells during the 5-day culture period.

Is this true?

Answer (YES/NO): YES